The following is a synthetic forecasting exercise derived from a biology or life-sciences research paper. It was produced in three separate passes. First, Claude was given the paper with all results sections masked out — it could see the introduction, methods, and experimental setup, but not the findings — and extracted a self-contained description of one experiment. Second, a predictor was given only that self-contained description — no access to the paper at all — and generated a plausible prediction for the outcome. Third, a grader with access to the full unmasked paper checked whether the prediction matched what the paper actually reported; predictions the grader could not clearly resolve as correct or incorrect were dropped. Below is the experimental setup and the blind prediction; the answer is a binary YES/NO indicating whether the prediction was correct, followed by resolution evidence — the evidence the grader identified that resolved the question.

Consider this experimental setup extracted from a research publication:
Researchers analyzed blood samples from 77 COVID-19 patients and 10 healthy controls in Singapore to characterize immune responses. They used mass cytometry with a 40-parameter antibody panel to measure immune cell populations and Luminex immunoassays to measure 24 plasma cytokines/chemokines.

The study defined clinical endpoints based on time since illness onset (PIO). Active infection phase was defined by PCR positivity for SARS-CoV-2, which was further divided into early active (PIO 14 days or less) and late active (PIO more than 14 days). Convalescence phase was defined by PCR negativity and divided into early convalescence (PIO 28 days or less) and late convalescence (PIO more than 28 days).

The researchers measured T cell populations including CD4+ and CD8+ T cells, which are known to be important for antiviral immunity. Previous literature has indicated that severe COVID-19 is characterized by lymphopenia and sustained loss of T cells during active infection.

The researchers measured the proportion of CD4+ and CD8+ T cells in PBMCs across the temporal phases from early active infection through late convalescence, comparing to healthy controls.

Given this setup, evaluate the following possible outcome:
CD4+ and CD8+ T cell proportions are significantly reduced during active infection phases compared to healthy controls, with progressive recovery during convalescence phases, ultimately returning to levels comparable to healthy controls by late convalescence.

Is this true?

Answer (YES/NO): NO